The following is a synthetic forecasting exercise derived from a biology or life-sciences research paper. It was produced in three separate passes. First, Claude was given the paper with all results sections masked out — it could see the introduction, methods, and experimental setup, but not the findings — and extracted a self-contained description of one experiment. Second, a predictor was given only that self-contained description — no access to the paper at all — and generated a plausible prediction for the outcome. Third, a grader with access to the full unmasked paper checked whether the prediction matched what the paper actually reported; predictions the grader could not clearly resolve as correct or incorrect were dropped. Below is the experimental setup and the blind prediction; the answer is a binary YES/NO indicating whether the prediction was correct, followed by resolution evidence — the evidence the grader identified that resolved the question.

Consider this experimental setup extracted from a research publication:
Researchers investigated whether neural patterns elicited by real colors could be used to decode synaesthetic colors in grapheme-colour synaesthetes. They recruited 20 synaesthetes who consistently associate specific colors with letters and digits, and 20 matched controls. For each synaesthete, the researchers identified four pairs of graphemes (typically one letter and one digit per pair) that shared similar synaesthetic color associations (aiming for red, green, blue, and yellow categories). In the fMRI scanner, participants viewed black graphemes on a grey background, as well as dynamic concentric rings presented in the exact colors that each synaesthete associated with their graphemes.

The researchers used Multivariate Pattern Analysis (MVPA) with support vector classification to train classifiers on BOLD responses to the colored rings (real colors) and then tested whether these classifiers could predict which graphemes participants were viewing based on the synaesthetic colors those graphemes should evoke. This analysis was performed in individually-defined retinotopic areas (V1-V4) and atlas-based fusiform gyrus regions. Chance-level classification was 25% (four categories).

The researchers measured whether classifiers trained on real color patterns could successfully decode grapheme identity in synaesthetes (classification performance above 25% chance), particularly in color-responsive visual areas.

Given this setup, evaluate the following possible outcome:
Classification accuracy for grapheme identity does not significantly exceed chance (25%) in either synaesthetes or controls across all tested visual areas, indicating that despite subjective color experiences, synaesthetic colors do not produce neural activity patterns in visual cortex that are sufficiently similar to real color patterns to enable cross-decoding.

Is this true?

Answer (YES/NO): YES